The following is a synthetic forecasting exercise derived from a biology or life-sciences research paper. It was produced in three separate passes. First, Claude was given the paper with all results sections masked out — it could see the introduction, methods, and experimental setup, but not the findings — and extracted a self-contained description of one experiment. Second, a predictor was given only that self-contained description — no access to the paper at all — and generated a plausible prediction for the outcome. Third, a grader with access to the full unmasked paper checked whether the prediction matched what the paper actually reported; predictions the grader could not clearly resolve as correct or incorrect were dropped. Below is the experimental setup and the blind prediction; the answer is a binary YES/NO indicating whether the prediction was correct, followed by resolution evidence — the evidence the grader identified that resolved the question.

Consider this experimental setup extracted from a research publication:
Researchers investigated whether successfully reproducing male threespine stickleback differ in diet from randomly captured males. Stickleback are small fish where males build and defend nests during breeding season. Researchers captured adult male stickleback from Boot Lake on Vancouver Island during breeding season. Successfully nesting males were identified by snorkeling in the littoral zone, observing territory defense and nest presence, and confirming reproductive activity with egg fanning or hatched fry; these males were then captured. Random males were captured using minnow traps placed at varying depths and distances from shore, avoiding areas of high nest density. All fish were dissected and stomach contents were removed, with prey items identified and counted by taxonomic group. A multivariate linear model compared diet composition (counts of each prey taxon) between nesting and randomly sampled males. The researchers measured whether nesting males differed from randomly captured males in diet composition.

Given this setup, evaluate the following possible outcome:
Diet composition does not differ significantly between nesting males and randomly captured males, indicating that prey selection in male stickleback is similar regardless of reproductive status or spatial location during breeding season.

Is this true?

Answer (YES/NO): YES